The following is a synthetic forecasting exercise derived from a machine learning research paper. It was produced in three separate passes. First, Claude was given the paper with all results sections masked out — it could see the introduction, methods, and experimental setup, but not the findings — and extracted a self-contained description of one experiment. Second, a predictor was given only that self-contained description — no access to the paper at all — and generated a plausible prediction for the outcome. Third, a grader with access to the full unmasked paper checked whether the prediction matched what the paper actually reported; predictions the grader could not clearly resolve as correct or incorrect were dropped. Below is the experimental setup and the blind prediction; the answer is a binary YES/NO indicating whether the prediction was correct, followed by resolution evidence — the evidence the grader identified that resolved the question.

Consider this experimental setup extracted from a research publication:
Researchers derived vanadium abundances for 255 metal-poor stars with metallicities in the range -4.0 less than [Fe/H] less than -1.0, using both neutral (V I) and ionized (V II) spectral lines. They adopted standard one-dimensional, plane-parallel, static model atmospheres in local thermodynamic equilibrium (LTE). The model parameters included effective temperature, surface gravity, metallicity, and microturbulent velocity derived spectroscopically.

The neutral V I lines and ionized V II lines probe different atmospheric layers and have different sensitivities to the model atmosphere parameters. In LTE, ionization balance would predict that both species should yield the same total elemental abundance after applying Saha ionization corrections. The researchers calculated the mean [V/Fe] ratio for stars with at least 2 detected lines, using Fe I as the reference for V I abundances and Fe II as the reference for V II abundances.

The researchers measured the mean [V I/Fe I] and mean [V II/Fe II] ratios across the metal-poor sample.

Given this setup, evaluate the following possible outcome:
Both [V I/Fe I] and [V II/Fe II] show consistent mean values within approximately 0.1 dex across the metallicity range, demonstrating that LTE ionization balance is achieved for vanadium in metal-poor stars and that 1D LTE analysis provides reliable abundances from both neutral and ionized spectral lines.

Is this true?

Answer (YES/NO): NO